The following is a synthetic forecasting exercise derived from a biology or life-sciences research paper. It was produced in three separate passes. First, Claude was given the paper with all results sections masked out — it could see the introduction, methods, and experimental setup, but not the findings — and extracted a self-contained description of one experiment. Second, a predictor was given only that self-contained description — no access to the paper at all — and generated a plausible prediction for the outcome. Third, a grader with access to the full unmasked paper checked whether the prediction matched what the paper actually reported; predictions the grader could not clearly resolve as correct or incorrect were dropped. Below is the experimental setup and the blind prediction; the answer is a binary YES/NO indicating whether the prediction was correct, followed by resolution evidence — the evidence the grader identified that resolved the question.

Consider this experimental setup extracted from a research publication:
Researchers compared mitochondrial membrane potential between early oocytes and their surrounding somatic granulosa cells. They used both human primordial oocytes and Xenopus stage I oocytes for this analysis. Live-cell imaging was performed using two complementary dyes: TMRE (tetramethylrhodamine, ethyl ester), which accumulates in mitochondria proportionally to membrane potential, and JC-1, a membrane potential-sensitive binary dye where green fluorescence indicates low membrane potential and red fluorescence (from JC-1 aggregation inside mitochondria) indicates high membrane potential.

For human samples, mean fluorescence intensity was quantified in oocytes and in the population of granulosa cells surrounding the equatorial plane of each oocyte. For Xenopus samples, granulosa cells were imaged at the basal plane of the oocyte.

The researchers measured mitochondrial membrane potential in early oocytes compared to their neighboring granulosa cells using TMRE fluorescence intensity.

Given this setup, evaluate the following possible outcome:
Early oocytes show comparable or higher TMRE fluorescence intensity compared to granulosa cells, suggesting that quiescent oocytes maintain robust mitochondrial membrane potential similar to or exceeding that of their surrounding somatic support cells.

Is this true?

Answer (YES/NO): NO